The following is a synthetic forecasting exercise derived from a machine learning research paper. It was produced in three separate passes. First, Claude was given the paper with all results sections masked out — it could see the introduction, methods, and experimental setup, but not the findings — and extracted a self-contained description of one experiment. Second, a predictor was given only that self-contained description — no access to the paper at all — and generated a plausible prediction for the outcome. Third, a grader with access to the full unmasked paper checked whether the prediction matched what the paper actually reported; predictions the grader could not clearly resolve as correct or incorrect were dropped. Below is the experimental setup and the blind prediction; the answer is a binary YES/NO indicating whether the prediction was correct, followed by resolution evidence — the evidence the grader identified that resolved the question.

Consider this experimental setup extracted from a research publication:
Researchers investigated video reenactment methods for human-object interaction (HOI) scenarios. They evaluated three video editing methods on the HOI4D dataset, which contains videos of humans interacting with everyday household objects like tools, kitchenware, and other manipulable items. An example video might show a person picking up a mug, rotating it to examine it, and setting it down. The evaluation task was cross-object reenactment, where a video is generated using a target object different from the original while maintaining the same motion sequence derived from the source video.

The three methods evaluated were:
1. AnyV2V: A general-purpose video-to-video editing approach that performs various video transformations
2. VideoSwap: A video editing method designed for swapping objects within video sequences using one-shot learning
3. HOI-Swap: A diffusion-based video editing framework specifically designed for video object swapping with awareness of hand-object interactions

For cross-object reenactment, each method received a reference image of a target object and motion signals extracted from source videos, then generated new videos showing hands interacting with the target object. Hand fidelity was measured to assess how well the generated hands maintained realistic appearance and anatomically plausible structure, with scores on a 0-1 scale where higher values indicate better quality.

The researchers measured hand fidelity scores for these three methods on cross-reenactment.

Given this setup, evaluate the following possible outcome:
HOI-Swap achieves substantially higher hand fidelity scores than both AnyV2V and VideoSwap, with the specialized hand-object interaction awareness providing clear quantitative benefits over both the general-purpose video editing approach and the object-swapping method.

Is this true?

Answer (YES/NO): NO